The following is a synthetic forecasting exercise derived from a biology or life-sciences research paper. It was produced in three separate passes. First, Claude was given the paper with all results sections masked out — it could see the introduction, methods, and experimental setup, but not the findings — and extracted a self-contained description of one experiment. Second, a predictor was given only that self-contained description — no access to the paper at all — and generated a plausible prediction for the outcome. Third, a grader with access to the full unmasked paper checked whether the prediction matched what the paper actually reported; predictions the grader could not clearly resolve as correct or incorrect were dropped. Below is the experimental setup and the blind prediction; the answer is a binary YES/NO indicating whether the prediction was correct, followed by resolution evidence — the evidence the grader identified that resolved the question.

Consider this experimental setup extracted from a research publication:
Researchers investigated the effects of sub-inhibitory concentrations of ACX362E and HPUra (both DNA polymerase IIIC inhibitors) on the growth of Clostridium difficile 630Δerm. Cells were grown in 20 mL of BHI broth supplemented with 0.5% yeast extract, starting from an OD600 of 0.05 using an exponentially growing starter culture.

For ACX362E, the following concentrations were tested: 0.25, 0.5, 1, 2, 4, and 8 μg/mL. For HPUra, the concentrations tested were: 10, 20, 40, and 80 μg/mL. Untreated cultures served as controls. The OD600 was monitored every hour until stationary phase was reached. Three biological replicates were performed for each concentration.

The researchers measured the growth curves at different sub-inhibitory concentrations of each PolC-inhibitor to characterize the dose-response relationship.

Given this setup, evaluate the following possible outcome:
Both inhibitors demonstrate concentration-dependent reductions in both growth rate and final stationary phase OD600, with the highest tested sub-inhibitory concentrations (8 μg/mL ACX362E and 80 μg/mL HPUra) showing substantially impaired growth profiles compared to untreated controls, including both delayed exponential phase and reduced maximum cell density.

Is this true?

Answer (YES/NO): NO